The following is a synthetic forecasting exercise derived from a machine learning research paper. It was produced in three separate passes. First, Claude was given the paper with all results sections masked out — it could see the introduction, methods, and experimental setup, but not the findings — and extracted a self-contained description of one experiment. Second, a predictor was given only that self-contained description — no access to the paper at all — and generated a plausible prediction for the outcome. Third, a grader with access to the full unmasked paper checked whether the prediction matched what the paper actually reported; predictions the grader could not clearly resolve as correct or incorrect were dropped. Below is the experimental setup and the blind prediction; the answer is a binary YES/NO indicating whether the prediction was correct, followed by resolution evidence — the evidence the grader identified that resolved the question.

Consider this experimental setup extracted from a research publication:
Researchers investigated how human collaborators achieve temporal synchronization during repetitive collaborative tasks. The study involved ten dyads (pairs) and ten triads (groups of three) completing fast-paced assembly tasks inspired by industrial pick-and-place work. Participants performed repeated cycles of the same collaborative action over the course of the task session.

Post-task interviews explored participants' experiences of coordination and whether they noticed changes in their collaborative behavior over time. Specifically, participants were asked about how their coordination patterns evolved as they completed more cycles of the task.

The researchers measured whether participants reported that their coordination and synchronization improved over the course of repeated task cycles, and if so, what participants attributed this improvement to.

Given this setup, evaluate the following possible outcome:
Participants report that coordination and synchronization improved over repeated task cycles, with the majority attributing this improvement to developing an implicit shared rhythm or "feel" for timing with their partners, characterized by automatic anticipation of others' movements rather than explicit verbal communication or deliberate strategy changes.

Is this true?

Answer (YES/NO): NO